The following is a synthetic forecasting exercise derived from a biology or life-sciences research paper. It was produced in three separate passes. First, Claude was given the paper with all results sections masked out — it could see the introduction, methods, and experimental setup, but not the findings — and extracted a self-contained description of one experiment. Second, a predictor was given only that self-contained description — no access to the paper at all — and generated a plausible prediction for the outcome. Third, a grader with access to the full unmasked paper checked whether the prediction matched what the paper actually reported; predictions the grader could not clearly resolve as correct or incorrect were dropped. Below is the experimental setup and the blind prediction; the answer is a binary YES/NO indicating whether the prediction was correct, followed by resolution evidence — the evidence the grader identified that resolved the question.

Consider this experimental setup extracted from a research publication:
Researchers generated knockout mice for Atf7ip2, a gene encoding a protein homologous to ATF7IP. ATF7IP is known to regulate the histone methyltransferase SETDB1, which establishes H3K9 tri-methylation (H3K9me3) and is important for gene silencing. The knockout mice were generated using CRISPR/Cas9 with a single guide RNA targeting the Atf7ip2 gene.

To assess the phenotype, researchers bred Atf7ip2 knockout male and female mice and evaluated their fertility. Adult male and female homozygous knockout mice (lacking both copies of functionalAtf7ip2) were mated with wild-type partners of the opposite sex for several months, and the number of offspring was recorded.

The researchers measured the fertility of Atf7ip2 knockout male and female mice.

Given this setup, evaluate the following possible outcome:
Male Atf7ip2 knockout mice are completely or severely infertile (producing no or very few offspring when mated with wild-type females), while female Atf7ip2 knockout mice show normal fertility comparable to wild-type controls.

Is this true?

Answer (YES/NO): YES